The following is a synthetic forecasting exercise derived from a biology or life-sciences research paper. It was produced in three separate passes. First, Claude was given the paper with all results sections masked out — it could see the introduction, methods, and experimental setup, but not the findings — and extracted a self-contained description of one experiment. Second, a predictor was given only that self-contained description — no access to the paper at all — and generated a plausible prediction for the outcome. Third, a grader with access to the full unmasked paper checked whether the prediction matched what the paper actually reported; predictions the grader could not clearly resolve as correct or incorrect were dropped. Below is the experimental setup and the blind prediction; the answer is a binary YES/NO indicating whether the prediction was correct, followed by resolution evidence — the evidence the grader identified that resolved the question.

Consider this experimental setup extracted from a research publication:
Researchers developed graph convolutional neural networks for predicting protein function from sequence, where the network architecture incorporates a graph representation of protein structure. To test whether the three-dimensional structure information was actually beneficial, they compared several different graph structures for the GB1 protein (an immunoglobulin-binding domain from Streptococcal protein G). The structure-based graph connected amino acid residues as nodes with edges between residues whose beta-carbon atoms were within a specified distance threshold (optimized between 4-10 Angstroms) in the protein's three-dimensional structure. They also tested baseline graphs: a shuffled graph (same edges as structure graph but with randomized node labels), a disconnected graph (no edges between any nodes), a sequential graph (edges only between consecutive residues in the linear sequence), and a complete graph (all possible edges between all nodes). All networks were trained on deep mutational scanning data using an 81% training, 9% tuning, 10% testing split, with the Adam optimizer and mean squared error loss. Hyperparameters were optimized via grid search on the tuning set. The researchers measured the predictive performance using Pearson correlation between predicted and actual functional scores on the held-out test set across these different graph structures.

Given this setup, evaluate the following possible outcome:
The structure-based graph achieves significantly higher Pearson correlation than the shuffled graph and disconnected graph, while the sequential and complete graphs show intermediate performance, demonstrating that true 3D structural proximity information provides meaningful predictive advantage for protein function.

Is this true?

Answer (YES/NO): NO